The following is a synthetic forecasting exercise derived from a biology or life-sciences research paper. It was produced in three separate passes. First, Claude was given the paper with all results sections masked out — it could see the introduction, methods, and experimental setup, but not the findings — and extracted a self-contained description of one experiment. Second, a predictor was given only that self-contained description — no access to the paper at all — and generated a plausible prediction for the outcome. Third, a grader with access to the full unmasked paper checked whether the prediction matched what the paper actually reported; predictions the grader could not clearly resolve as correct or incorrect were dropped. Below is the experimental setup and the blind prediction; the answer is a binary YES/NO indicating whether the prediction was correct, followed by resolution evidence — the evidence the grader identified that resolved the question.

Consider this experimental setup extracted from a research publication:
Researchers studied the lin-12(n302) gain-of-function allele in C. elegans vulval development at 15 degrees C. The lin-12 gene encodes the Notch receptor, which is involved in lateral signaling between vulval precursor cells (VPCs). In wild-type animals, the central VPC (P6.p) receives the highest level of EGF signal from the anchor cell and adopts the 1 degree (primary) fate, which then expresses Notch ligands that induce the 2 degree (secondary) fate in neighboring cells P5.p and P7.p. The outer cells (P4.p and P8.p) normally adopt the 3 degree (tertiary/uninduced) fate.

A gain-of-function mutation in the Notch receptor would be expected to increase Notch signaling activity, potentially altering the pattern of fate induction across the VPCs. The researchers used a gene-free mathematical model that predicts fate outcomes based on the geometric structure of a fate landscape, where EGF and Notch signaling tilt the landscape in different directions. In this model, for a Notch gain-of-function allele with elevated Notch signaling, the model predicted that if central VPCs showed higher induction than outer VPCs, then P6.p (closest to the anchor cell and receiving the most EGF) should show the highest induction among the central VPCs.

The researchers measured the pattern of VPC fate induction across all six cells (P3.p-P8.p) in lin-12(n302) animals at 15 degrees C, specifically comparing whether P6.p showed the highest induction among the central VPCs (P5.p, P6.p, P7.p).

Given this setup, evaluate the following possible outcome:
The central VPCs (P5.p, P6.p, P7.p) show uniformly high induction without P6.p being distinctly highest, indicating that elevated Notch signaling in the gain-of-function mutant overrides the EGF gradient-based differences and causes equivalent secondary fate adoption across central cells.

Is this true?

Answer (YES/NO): NO